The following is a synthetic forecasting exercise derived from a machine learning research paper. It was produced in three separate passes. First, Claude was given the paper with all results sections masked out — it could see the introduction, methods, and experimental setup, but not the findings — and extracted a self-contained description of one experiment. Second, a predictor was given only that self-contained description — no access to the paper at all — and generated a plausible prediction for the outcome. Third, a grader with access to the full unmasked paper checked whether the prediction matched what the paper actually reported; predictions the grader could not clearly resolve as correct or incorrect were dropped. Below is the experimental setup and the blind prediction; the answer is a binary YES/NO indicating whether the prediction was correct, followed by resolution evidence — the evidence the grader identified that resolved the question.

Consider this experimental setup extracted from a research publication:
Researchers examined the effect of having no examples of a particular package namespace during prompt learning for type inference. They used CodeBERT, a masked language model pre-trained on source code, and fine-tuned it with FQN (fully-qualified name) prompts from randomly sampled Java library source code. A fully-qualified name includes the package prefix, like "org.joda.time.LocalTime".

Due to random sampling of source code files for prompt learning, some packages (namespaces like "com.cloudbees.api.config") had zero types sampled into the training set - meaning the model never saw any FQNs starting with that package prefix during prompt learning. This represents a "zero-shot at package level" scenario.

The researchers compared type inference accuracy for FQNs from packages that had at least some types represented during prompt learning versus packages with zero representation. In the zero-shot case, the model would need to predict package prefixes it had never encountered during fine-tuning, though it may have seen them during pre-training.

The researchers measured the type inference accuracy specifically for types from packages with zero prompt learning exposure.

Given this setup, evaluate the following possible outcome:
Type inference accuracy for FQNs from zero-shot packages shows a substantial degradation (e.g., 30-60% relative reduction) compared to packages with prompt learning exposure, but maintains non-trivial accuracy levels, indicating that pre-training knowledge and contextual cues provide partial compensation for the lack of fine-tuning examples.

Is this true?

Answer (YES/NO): NO